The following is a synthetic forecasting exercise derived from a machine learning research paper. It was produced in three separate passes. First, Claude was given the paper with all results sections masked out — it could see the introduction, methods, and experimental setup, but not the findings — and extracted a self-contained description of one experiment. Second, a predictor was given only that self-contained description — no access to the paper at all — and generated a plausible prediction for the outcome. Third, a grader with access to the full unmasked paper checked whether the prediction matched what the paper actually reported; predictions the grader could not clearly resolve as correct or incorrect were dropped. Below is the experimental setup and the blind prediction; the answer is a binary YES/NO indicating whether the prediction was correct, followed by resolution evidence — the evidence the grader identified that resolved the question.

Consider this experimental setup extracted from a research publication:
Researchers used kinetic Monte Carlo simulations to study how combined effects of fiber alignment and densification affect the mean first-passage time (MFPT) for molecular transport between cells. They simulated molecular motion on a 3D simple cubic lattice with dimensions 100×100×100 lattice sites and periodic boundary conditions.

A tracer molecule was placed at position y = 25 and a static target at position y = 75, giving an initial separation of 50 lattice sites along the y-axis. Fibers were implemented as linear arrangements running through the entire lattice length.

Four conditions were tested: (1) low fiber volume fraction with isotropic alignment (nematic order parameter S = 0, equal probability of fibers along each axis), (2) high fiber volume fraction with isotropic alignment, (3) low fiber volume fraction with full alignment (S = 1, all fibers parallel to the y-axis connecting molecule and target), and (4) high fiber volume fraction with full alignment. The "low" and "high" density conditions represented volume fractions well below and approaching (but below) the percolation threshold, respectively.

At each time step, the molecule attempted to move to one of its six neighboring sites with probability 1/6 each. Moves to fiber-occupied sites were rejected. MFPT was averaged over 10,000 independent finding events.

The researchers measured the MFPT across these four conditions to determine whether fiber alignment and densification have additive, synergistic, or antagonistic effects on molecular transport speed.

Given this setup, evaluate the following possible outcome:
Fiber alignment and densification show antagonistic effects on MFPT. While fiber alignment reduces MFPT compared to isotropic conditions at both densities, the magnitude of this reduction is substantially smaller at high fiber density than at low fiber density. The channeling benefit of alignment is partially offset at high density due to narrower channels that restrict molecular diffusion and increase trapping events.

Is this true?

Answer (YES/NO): NO